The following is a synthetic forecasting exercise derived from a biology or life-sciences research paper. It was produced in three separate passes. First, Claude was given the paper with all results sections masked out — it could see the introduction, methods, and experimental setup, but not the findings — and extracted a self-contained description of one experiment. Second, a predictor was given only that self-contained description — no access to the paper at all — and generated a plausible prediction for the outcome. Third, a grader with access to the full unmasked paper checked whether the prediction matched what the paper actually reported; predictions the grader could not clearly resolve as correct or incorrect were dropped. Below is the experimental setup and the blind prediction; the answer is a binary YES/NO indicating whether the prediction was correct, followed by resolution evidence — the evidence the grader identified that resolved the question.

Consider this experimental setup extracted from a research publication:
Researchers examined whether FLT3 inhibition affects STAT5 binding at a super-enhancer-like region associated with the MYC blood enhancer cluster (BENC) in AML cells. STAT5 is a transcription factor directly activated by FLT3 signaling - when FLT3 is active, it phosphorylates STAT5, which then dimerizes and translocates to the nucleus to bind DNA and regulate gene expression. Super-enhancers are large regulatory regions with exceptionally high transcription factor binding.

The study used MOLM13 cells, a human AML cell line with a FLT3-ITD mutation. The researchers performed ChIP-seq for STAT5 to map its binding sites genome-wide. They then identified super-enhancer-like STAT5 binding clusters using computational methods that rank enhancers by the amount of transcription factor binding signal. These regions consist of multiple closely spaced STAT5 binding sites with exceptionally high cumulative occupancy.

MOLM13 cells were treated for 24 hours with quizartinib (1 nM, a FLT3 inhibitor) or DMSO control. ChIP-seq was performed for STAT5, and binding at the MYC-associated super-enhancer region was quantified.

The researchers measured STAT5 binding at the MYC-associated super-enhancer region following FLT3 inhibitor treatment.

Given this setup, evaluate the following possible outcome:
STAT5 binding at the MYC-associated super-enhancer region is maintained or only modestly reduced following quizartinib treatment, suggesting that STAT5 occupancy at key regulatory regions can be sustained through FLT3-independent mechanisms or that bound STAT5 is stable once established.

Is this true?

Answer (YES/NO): NO